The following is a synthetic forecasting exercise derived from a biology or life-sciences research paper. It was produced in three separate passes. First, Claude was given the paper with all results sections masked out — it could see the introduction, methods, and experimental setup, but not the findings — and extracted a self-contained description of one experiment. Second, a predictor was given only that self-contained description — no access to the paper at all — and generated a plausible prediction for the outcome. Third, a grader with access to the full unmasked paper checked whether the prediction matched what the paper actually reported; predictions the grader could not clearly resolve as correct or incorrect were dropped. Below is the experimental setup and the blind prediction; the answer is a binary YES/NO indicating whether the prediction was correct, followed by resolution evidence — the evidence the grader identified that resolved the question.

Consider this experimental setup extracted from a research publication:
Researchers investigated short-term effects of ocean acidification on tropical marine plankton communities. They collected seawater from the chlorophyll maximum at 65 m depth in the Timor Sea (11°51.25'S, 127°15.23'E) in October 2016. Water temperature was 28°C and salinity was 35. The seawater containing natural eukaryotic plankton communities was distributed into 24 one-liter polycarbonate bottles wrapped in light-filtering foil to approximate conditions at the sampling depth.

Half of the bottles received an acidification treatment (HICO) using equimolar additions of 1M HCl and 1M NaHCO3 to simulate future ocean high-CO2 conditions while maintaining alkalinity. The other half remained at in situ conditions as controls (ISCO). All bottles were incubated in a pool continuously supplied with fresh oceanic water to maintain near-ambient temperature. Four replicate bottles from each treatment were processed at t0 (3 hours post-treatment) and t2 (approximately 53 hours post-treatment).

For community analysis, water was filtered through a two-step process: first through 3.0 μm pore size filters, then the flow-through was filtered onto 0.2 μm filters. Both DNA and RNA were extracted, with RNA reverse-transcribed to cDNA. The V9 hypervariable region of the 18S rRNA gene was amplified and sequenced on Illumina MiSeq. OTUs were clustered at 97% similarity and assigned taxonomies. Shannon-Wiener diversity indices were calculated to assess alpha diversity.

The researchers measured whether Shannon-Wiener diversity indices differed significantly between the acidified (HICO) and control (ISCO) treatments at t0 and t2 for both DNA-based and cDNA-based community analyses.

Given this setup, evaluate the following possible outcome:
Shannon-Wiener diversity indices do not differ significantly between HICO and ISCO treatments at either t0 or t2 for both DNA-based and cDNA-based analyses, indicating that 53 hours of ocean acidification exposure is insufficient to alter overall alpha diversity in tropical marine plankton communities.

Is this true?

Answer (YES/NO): YES